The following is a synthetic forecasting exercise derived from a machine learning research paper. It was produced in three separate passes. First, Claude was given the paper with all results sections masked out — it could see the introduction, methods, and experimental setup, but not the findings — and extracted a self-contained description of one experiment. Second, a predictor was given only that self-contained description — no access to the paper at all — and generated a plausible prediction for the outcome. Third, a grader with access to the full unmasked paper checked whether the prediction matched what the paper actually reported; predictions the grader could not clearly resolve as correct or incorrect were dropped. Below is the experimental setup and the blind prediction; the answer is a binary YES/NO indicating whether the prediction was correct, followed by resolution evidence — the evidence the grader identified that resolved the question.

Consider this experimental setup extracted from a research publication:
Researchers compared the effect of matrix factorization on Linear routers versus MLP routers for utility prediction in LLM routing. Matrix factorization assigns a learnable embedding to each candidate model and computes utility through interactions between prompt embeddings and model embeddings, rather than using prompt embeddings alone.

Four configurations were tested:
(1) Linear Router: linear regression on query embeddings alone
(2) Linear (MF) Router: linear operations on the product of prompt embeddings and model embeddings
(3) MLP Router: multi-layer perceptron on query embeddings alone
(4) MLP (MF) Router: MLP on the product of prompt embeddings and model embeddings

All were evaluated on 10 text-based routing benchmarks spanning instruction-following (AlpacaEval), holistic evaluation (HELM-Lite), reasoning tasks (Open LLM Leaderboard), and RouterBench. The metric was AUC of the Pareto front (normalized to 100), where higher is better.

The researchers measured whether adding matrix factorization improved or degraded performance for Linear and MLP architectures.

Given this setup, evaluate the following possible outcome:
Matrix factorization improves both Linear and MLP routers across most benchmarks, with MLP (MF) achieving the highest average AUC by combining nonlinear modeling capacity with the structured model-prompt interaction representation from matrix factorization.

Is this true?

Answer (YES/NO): NO